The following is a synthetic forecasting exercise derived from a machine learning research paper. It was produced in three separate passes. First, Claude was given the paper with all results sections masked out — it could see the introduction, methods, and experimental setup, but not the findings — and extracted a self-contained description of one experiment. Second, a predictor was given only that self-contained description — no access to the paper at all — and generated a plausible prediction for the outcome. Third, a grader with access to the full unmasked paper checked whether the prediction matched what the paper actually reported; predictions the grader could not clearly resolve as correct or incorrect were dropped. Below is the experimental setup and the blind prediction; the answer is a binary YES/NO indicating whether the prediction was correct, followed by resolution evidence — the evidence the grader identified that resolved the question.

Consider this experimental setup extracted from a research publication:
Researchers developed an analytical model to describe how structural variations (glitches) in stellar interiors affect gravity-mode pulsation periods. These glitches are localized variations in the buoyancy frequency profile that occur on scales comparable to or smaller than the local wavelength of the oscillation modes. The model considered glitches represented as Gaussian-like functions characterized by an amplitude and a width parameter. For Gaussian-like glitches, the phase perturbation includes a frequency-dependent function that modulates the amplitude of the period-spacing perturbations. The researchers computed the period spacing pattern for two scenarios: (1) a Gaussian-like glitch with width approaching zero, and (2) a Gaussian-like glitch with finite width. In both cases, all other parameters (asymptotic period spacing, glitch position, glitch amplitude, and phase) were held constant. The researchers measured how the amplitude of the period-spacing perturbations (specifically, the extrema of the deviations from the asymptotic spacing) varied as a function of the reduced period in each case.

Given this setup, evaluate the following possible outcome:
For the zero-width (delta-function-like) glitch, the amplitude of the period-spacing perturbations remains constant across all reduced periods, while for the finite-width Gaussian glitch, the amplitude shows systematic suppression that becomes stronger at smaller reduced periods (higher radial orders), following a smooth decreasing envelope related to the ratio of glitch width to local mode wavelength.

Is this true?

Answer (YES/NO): NO